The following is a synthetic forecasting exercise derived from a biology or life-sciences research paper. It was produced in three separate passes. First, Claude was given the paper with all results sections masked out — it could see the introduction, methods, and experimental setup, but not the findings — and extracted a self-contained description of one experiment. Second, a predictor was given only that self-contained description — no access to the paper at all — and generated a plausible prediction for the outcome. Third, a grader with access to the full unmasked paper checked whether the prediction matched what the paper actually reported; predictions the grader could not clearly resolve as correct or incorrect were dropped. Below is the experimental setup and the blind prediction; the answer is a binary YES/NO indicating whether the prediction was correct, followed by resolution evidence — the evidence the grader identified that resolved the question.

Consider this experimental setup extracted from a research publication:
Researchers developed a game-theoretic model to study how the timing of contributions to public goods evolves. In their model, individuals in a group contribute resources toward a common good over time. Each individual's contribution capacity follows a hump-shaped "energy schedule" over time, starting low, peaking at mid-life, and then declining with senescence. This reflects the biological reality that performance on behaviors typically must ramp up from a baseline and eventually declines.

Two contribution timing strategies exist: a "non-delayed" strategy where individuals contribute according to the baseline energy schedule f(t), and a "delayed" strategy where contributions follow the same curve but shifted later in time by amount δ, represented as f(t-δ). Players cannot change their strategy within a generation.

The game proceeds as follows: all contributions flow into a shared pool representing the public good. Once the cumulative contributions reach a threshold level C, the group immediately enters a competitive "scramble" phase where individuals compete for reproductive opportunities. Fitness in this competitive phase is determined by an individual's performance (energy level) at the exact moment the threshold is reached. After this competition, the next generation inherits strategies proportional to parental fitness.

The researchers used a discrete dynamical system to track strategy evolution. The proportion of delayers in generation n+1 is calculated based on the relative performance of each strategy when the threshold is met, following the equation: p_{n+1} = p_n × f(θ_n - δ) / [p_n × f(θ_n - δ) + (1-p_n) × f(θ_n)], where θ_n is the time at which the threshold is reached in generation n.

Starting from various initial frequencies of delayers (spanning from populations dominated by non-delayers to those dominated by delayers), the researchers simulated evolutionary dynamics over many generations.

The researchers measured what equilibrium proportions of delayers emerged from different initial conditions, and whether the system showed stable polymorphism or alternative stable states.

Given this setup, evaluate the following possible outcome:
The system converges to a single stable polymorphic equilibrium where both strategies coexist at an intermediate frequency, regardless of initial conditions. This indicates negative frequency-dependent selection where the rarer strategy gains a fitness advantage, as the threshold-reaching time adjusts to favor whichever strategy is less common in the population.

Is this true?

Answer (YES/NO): NO